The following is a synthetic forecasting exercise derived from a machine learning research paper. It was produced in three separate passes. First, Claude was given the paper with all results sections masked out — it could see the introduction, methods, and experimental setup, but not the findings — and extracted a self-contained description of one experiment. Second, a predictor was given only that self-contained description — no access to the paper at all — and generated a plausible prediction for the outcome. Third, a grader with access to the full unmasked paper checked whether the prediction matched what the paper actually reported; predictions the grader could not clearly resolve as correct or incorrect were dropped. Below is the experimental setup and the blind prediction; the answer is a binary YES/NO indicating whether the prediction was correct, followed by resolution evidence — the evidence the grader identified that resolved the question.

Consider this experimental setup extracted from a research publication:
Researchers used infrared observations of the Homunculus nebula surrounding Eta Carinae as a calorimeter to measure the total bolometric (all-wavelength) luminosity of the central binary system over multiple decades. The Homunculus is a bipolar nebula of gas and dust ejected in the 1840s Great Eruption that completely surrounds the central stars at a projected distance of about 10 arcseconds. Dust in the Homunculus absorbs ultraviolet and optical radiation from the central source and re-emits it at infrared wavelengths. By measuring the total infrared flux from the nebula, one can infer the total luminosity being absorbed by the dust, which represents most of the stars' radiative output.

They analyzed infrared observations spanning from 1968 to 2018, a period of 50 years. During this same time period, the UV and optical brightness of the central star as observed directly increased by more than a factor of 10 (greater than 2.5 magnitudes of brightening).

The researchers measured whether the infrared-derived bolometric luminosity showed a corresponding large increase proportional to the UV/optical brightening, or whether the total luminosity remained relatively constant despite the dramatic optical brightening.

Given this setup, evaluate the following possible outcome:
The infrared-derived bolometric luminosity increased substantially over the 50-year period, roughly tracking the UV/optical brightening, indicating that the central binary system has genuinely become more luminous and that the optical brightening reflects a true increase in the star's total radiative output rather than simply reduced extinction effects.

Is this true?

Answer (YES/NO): NO